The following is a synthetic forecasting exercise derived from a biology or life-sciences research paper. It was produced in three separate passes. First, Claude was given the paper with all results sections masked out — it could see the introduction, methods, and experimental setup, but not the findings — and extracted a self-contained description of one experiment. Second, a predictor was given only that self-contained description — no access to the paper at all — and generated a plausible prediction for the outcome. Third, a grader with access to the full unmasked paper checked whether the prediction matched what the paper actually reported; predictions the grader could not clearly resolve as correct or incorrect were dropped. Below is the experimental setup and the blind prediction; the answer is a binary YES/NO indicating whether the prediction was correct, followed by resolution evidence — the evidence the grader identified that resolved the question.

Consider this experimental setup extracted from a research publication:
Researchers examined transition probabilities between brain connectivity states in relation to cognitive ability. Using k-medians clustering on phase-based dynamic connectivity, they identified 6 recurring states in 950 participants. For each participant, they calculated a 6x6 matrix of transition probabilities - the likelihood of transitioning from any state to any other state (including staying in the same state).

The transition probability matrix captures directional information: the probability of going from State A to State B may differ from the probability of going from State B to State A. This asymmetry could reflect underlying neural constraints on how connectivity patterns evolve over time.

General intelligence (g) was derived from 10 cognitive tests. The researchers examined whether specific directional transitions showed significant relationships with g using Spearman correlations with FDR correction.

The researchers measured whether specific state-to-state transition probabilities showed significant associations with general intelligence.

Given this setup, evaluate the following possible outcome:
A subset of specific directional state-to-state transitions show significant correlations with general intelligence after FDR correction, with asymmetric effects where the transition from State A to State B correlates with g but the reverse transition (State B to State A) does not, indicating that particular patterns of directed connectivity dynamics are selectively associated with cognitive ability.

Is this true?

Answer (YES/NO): NO